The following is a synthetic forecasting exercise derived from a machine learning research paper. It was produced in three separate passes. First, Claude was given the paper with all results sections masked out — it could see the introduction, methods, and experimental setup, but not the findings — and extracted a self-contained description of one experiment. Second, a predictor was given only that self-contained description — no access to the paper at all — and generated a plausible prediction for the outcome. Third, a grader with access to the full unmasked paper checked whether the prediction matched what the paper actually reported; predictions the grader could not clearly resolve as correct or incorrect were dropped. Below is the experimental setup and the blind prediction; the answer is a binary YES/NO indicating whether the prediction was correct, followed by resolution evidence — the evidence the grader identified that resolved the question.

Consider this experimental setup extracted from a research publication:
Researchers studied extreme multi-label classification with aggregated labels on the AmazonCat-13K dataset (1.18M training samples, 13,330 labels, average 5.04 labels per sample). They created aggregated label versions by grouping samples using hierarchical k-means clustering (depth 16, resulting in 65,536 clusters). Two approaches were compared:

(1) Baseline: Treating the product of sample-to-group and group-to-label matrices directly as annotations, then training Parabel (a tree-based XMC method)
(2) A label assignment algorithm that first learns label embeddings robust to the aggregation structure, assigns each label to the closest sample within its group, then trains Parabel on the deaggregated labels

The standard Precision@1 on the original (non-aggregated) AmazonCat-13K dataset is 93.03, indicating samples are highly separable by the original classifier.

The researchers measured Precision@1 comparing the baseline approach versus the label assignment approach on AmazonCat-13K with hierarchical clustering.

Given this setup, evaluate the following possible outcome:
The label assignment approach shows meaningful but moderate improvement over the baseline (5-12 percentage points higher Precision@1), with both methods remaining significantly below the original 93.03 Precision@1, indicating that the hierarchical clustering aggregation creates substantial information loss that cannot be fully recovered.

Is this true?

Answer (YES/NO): NO